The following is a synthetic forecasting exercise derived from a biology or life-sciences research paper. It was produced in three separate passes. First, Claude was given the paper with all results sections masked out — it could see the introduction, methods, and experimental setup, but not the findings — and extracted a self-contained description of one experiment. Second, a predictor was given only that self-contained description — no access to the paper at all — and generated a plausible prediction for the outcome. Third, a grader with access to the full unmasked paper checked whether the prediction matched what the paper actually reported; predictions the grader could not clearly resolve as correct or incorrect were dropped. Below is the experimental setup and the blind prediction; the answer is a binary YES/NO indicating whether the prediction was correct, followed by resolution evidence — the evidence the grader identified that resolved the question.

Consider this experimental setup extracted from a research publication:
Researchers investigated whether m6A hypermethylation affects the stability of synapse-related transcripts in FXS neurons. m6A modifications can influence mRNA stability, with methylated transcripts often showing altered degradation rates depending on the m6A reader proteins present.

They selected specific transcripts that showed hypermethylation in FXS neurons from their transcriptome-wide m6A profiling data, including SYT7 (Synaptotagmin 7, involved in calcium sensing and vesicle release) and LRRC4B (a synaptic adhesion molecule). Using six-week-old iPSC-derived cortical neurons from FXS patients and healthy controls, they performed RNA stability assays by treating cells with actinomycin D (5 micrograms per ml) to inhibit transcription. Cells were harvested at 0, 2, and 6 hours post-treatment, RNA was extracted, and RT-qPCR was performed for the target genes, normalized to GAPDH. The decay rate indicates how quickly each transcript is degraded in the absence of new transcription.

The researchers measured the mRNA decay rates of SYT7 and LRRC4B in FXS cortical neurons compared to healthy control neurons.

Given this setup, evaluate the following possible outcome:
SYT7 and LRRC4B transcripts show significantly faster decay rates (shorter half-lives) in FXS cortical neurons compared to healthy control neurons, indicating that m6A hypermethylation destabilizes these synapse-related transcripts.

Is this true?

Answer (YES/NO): YES